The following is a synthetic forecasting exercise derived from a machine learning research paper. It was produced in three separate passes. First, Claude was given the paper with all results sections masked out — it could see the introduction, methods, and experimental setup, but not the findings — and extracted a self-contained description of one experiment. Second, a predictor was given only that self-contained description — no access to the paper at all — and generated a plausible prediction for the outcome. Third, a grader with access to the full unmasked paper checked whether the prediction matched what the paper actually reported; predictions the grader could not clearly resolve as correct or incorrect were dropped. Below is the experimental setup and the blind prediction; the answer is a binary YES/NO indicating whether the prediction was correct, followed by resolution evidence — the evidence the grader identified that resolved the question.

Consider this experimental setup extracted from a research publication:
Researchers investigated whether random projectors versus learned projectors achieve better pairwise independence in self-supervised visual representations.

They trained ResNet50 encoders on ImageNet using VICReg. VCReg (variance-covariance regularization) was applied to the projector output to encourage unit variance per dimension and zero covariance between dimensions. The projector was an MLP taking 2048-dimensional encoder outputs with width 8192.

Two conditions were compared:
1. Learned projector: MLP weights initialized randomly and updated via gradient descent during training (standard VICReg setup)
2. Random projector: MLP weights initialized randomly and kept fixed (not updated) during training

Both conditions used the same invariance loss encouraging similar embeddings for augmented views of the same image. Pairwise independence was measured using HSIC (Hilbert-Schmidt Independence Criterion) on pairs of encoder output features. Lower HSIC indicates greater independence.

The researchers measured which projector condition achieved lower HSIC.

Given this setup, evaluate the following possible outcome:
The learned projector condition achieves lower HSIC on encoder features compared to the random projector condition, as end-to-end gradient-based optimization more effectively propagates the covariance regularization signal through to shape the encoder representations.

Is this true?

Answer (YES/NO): NO